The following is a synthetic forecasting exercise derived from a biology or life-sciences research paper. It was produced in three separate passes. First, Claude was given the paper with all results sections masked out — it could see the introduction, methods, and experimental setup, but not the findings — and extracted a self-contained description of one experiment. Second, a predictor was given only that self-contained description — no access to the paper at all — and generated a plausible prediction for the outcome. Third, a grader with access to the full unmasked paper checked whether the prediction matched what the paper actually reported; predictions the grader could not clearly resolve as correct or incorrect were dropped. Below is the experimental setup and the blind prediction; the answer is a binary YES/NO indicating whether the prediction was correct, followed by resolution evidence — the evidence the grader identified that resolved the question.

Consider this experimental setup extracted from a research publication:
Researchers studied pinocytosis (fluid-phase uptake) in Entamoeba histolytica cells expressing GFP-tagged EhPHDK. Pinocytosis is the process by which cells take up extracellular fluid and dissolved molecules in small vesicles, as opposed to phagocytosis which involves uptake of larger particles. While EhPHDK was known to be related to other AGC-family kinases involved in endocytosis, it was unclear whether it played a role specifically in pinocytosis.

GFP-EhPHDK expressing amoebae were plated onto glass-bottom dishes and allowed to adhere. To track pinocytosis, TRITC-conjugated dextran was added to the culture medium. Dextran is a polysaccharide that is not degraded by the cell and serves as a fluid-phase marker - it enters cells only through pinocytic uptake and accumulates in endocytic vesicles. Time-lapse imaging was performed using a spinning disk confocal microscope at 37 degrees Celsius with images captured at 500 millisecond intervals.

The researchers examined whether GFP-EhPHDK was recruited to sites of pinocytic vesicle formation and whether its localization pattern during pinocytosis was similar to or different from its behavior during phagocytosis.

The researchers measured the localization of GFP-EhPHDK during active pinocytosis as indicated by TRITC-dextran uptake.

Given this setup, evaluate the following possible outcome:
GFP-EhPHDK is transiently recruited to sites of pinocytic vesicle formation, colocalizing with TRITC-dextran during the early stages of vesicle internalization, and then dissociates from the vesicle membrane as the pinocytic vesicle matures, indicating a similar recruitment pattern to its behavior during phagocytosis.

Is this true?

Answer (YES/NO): YES